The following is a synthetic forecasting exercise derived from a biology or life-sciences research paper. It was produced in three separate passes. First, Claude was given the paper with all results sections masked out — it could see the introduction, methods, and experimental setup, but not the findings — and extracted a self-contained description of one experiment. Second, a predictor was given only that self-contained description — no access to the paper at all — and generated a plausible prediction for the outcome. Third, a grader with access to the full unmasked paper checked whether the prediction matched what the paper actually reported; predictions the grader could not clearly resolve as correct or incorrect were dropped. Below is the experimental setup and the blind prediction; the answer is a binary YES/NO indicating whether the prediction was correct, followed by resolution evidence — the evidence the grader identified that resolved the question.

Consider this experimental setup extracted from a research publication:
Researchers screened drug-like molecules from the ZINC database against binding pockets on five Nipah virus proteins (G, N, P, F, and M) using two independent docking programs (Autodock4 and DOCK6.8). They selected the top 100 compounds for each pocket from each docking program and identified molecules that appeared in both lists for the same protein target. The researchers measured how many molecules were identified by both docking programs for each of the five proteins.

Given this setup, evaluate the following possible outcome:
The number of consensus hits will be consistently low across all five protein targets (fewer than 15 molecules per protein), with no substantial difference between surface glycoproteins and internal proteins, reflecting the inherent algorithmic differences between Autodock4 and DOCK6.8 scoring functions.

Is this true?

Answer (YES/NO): NO